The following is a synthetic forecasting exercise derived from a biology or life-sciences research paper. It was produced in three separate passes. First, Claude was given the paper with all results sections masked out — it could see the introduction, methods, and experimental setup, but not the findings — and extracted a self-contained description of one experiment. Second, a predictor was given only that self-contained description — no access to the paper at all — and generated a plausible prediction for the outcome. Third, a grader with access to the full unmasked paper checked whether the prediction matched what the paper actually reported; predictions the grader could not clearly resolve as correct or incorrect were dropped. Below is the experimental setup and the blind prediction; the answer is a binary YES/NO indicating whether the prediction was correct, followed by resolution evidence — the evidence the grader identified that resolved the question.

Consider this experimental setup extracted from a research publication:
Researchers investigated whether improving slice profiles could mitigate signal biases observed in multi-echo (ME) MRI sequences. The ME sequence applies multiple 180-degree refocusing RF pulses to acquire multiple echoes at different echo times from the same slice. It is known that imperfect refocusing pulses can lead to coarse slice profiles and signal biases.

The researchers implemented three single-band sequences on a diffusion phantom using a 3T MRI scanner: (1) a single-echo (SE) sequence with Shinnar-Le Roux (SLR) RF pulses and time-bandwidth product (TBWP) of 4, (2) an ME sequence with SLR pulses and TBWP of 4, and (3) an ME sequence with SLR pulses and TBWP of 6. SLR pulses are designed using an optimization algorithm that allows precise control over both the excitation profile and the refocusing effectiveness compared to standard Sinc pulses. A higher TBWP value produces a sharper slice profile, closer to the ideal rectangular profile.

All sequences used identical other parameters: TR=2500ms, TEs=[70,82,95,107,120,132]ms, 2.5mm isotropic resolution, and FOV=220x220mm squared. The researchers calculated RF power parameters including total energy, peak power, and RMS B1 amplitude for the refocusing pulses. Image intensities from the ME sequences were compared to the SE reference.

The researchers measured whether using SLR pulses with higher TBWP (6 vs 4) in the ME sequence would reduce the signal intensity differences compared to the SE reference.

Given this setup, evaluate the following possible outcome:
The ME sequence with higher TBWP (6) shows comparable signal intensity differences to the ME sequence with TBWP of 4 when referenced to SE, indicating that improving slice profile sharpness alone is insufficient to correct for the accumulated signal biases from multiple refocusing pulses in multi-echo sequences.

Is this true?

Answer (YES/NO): NO